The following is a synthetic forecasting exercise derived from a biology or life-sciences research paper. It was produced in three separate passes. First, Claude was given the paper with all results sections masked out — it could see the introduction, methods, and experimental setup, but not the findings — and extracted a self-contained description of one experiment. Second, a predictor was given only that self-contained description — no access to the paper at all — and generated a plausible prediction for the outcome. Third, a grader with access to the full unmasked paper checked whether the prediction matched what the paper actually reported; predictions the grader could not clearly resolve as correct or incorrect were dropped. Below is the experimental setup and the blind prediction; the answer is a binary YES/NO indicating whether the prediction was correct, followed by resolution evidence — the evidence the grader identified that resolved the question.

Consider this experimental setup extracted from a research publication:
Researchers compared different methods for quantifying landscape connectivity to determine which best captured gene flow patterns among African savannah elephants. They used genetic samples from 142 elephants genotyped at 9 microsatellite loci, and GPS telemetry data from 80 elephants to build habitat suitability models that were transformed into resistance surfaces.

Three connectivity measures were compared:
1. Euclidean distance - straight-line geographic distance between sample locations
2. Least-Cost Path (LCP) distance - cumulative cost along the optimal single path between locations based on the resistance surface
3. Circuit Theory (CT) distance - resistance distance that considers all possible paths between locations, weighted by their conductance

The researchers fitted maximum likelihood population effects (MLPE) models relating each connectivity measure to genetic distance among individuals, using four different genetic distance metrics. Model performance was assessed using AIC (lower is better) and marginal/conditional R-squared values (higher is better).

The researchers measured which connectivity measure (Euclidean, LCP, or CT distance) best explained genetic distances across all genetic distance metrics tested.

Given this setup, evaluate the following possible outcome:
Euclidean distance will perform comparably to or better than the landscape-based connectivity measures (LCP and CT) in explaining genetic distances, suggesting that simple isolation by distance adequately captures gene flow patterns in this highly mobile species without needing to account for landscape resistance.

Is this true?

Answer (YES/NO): NO